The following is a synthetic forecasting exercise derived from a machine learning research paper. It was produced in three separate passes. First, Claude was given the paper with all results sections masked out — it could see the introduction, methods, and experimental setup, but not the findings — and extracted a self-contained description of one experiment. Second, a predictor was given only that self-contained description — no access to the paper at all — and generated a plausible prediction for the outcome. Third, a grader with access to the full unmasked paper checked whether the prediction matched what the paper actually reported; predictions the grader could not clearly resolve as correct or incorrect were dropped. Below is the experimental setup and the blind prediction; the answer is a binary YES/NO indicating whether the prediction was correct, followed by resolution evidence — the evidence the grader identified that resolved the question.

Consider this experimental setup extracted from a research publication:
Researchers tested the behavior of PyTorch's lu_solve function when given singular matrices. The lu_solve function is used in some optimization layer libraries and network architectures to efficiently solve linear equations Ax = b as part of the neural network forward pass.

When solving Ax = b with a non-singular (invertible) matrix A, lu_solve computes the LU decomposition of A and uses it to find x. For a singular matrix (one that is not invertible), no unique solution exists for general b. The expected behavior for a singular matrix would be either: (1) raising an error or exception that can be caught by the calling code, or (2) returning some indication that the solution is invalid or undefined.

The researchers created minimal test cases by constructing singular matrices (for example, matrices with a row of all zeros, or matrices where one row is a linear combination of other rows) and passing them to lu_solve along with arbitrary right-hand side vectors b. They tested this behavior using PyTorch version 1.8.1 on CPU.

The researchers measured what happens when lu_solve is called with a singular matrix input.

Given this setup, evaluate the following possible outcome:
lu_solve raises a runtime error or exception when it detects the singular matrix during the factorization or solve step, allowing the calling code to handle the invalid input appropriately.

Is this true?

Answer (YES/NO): NO